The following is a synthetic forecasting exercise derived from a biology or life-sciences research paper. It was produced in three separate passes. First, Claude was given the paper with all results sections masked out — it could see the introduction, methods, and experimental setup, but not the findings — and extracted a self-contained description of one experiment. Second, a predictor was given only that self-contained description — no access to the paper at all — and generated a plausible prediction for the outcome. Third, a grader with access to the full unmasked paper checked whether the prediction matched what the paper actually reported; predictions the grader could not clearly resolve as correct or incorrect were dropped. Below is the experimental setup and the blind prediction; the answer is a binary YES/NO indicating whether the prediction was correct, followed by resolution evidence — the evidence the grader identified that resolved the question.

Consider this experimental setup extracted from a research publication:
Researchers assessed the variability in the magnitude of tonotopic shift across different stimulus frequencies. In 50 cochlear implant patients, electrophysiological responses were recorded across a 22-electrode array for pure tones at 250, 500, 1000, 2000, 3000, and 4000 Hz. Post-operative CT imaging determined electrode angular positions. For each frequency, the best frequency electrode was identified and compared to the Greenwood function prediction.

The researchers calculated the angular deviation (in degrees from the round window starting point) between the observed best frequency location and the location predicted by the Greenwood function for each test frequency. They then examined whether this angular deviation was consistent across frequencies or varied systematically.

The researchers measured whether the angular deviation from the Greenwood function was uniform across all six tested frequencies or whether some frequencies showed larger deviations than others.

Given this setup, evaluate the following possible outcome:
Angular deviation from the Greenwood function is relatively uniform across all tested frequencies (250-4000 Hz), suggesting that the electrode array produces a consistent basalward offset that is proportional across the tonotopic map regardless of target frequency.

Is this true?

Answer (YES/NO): NO